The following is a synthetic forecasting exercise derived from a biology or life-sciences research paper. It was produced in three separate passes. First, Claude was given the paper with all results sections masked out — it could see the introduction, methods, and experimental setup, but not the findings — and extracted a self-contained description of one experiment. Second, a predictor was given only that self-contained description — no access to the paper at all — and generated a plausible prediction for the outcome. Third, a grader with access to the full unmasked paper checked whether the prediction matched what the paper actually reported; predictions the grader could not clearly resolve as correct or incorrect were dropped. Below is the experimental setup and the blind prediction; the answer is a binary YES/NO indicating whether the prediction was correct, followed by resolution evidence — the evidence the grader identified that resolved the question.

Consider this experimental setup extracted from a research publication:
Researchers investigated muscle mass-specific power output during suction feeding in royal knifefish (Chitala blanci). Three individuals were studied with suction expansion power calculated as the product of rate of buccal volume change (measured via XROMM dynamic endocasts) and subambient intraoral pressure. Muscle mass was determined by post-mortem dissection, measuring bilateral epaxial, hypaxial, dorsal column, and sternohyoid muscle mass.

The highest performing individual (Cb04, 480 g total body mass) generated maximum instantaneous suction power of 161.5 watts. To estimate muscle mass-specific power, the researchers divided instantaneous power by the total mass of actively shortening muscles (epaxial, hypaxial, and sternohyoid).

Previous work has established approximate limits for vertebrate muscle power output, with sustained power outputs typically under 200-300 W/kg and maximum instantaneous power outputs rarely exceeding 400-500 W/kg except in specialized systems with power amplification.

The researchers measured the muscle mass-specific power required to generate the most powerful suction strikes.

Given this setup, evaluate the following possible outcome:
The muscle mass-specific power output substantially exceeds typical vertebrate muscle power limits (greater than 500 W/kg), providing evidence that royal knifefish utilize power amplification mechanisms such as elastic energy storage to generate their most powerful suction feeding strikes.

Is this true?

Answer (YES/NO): NO